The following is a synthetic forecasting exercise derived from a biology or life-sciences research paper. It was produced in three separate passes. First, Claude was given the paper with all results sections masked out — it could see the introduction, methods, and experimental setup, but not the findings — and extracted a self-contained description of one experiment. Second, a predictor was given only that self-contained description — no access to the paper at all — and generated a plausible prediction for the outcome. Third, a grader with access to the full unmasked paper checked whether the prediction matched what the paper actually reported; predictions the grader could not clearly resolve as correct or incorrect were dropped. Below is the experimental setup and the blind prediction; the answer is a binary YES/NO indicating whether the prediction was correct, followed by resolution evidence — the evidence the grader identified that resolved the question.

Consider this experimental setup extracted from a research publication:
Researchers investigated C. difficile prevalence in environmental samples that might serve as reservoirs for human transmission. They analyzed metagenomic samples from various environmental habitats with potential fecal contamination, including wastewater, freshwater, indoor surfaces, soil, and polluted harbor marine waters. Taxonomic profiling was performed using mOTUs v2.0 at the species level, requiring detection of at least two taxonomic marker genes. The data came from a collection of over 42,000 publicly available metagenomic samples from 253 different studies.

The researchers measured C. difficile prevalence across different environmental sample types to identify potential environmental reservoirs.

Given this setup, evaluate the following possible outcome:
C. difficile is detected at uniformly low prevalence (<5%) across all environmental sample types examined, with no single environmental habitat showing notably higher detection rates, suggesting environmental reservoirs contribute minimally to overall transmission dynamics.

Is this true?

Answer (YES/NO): NO